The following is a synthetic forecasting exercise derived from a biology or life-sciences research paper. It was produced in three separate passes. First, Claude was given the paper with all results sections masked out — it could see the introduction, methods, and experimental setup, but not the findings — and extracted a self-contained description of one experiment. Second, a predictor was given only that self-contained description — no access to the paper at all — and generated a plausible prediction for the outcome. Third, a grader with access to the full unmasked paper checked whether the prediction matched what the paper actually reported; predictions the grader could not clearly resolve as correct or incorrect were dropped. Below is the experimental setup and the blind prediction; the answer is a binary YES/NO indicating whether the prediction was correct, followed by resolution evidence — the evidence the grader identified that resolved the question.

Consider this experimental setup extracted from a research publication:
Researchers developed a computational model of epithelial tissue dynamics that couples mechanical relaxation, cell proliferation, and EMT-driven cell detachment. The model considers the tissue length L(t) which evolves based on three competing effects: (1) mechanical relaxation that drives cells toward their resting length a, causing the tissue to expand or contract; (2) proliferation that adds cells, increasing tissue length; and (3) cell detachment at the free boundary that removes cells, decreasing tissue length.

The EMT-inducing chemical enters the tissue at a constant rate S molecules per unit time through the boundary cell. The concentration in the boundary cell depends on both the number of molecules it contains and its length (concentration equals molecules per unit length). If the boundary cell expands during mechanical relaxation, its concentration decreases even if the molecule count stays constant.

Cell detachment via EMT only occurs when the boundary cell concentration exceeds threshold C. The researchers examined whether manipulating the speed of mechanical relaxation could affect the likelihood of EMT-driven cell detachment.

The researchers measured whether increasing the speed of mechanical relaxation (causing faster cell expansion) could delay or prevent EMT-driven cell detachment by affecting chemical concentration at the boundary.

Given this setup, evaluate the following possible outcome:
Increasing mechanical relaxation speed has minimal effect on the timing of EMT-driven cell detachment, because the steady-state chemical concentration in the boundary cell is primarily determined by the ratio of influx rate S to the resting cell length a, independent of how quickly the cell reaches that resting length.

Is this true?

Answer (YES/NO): NO